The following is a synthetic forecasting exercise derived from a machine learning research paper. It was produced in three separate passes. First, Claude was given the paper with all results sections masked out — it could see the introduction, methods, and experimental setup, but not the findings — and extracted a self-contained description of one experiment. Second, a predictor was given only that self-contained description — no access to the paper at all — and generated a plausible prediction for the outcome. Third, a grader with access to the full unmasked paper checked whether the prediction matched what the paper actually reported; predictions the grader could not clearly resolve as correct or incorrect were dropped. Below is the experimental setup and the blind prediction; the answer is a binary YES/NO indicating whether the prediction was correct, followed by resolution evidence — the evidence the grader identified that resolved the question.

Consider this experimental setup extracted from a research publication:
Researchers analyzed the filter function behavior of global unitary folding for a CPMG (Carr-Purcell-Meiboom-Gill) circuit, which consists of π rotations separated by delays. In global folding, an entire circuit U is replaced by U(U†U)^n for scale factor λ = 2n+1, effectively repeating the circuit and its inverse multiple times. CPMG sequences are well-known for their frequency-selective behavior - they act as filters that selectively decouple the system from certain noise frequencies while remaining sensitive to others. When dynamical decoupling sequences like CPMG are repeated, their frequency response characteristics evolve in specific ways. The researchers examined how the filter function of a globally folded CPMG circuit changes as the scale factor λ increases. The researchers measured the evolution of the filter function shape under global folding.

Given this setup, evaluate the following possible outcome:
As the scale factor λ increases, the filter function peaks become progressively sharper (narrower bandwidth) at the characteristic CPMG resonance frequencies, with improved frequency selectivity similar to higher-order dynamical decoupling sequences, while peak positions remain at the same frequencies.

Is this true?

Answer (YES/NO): YES